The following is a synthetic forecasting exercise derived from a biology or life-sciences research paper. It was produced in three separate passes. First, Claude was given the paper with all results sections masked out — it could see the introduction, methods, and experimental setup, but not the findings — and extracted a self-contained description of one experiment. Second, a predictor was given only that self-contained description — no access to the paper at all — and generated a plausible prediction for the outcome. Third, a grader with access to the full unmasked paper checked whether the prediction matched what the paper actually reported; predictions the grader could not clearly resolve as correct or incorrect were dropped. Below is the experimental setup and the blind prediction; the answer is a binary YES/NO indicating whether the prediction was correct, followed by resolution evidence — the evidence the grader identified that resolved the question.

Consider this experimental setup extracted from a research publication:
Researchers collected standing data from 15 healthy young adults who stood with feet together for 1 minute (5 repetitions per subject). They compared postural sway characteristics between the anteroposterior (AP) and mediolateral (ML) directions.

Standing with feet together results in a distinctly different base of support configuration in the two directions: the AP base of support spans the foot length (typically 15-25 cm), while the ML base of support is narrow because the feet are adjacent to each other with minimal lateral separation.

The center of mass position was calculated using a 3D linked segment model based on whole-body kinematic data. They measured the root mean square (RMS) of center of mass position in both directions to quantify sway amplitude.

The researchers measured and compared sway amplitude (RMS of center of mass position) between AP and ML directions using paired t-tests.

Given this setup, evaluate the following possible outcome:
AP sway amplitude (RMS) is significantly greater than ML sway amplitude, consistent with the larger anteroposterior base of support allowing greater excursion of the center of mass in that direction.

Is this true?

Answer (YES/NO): NO